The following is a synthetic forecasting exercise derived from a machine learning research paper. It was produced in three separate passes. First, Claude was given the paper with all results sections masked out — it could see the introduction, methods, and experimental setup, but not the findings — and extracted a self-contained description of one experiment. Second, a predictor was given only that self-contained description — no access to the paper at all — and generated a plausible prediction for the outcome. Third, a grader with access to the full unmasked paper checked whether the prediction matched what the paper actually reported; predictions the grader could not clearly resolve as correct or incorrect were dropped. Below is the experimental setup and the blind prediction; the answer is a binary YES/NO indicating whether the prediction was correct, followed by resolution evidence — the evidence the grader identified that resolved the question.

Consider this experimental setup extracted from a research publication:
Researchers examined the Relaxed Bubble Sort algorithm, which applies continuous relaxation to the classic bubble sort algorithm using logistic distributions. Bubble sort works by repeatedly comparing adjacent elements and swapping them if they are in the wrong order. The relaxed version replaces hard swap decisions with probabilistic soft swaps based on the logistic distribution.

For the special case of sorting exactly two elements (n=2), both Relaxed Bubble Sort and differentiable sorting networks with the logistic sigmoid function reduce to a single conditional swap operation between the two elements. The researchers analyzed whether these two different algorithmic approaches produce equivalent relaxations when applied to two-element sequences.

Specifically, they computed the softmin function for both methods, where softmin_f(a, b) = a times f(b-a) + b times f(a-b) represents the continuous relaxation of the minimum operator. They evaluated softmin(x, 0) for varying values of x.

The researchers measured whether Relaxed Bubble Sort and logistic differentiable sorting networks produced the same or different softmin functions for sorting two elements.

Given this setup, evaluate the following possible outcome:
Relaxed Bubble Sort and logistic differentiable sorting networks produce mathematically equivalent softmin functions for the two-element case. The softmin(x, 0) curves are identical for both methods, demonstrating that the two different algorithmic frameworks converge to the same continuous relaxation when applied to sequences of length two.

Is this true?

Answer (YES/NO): YES